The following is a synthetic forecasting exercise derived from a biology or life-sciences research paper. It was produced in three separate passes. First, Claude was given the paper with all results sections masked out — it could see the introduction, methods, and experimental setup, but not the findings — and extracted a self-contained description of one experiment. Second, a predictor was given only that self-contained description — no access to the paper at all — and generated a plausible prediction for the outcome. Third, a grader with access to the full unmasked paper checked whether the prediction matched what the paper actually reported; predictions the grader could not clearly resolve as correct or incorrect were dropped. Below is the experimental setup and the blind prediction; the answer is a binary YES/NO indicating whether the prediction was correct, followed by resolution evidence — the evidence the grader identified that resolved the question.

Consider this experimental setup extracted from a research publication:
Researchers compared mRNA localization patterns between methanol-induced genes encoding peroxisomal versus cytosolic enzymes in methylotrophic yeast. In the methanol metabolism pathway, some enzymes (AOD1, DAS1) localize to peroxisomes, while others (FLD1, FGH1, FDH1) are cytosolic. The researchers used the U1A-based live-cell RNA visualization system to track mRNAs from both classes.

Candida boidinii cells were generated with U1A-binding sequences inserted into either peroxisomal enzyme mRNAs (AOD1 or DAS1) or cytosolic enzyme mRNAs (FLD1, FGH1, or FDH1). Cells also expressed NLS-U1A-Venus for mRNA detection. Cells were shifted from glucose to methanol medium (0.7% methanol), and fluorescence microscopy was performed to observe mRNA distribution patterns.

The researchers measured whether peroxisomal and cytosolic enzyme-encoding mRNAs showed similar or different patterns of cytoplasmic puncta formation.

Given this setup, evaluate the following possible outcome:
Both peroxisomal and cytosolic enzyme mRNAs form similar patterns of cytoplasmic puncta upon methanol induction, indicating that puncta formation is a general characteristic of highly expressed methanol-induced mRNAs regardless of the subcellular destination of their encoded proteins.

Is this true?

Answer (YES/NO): YES